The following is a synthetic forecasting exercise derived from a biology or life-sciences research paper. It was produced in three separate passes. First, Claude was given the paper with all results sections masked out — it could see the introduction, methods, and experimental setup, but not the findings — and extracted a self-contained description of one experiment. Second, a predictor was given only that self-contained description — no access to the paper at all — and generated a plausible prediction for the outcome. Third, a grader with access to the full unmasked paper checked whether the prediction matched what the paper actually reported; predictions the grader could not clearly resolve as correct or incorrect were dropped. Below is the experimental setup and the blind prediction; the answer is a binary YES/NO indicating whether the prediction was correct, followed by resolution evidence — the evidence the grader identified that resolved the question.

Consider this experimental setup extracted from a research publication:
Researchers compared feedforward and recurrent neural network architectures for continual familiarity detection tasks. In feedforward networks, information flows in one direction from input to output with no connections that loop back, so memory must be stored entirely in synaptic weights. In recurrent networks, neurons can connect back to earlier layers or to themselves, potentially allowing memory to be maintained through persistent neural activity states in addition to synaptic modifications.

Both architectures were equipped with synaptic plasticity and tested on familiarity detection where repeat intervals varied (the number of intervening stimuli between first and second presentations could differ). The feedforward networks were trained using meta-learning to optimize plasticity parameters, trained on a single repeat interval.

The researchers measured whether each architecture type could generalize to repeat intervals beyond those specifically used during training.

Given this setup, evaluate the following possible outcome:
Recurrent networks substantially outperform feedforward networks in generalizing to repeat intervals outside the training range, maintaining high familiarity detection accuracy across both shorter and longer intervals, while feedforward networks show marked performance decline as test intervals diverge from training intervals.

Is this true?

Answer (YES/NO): NO